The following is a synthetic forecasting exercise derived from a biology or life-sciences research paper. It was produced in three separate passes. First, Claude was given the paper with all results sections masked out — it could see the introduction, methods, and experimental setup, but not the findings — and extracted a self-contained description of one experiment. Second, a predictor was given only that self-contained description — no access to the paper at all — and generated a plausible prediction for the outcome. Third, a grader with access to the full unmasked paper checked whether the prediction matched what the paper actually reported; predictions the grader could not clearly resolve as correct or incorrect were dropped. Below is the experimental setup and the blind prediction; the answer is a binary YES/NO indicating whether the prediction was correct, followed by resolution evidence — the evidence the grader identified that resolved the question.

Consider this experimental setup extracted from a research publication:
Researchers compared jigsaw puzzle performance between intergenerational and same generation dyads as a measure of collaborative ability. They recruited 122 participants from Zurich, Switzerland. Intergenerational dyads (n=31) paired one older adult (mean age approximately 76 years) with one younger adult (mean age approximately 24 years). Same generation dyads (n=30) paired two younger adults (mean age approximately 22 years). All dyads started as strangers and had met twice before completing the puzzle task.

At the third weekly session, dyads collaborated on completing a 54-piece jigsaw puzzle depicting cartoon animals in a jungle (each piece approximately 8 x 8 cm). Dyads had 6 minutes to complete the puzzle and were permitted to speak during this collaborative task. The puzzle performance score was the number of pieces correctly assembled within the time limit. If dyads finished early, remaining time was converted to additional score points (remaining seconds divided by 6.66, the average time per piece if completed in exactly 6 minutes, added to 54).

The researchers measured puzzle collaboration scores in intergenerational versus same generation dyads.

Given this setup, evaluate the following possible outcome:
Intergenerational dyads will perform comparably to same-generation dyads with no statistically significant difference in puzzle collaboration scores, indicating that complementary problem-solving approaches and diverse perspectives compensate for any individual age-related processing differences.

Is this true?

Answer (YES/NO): NO